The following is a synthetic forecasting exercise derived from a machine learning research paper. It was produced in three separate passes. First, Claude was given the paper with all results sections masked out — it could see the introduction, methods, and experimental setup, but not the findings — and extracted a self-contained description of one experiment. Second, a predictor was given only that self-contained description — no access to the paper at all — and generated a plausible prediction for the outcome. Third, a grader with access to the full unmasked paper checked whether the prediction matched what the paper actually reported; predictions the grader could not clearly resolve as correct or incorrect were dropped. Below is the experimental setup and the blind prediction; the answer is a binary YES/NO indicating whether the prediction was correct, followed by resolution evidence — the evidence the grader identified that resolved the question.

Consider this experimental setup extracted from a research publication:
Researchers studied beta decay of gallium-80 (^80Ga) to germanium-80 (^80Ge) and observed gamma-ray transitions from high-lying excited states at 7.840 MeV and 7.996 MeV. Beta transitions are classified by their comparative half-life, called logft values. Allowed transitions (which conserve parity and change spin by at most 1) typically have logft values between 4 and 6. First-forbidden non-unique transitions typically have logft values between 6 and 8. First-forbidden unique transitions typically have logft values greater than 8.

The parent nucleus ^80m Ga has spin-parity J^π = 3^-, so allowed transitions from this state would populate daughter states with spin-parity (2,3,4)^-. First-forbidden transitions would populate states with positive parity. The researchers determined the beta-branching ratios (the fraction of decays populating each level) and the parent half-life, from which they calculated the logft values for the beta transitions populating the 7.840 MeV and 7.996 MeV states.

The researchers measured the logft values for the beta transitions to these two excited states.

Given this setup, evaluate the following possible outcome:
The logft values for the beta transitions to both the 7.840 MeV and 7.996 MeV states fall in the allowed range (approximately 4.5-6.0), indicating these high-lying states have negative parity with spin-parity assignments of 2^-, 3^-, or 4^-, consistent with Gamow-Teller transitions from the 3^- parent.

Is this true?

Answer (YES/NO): YES